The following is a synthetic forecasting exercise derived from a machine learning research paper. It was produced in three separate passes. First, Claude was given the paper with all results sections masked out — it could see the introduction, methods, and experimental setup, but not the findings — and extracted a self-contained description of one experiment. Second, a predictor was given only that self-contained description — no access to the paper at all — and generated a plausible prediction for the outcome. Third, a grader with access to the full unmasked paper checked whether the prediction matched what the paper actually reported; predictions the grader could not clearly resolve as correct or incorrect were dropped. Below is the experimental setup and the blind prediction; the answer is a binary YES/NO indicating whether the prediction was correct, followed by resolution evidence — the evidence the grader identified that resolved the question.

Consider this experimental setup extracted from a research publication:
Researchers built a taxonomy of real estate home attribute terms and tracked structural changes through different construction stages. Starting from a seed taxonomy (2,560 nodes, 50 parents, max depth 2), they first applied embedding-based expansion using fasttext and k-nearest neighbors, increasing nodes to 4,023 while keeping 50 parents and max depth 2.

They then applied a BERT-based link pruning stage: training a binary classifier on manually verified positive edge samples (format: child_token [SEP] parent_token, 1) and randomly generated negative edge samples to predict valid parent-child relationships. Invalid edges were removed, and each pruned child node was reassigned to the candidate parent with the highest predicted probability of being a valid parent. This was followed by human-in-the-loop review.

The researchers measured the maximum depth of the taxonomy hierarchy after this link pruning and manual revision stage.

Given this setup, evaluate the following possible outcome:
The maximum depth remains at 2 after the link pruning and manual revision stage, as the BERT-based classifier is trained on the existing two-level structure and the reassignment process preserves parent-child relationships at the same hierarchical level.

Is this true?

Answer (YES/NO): NO